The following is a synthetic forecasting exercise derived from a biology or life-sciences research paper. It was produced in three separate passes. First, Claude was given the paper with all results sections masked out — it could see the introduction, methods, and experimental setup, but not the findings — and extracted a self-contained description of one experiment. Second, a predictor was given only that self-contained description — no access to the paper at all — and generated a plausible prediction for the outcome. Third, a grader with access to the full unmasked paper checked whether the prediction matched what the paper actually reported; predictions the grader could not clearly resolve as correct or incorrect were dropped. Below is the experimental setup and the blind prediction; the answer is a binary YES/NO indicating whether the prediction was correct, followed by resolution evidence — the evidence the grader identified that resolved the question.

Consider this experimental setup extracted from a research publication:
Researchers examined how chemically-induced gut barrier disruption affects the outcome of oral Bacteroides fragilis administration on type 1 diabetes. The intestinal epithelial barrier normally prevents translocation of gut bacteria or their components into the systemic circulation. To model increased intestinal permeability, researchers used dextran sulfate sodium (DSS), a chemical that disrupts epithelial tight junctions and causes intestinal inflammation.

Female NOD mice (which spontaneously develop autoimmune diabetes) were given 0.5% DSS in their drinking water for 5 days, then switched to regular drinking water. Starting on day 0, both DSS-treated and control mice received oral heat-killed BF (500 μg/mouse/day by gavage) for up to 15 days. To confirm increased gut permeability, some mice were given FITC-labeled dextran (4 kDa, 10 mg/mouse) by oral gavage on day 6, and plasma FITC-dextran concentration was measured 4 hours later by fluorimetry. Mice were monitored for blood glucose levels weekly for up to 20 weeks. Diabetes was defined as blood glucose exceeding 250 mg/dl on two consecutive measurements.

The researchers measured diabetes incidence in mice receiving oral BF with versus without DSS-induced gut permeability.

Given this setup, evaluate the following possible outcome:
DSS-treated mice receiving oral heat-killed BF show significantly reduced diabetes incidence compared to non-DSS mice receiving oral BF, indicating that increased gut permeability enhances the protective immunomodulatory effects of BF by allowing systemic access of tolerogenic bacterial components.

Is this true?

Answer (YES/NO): NO